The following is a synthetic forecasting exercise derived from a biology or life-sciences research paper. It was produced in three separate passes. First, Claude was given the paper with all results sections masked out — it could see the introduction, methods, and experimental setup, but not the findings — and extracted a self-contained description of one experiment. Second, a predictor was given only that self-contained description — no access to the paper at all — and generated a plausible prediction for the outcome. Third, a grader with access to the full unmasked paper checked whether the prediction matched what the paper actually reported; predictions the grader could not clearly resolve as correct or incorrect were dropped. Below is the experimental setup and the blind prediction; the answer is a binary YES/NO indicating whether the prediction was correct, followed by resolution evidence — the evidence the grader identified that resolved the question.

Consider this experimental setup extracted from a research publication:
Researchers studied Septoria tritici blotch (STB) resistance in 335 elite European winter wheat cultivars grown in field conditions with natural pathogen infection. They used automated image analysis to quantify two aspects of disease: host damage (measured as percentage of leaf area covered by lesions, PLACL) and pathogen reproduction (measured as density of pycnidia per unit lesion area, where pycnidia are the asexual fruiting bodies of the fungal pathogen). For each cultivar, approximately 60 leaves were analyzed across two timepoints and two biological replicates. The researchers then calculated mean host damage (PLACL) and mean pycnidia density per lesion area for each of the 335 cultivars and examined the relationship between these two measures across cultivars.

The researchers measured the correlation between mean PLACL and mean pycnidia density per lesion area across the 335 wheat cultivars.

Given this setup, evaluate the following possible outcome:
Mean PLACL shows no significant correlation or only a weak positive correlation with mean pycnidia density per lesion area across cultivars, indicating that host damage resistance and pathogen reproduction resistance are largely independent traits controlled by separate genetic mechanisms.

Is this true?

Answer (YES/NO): YES